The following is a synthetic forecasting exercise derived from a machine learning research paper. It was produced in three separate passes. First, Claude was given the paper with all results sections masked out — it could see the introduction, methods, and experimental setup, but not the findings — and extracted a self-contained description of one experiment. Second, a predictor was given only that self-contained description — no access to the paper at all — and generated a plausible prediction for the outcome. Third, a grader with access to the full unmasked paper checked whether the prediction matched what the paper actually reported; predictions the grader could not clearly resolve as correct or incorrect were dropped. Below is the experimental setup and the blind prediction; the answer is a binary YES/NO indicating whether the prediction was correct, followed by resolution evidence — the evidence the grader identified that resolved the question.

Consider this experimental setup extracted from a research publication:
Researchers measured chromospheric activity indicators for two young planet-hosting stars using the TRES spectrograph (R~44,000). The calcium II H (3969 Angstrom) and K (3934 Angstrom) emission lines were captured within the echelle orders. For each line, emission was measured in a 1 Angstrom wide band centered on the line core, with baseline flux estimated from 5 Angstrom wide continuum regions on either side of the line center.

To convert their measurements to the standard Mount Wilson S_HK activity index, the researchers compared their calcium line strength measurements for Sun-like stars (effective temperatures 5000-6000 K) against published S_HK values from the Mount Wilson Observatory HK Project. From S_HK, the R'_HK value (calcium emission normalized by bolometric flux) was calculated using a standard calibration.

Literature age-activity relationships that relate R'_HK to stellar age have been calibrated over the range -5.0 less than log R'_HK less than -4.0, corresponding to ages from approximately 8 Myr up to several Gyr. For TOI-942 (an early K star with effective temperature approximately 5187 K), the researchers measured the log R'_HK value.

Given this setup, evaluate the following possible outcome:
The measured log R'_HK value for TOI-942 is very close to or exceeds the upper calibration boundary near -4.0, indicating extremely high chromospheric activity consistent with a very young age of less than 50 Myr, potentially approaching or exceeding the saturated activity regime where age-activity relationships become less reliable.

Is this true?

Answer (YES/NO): YES